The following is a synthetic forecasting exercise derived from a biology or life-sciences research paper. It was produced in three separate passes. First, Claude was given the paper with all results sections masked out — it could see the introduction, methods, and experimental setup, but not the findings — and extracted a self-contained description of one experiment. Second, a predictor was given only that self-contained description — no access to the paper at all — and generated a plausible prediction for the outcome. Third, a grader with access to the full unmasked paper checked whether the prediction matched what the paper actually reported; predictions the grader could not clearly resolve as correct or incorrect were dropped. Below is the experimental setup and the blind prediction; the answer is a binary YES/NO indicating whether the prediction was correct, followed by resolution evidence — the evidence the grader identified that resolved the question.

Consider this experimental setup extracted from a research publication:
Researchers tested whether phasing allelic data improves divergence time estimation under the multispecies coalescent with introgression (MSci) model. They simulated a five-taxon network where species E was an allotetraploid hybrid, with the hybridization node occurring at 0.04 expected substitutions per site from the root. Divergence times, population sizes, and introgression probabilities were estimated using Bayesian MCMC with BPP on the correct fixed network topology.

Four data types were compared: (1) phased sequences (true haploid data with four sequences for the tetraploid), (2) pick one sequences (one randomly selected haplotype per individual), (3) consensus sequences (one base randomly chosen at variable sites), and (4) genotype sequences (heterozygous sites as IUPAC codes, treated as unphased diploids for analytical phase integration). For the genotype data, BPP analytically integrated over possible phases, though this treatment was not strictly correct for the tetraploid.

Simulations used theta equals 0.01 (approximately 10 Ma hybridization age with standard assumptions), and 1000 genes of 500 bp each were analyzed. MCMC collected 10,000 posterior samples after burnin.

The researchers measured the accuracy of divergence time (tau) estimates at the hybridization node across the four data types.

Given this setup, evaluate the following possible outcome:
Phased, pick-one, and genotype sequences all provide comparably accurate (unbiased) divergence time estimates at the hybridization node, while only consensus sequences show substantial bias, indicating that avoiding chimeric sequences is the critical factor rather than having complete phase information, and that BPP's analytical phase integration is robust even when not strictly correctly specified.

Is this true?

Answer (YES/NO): NO